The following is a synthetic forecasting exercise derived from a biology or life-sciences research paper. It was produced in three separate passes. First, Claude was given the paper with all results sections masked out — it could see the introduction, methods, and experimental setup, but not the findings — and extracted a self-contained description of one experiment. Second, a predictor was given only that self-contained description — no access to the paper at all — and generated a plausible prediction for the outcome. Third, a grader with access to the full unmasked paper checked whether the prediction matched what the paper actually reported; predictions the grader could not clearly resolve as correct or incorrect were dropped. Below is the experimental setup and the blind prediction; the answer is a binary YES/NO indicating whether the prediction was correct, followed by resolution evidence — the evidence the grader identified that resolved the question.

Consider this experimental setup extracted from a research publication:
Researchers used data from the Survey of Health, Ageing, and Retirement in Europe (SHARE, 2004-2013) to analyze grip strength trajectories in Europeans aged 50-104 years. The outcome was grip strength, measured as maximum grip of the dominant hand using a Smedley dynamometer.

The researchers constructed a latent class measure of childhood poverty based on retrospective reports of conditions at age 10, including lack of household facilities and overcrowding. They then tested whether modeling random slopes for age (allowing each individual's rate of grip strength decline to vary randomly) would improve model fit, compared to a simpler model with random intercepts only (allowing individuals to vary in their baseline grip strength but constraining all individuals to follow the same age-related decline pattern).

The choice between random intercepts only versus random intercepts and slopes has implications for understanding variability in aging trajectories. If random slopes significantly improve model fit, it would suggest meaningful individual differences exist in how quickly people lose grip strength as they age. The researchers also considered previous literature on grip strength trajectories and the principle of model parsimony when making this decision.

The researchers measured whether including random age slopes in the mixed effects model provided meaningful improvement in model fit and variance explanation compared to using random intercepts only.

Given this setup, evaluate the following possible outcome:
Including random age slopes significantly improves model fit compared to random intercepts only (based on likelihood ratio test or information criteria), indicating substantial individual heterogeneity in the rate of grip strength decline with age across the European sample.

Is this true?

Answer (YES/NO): NO